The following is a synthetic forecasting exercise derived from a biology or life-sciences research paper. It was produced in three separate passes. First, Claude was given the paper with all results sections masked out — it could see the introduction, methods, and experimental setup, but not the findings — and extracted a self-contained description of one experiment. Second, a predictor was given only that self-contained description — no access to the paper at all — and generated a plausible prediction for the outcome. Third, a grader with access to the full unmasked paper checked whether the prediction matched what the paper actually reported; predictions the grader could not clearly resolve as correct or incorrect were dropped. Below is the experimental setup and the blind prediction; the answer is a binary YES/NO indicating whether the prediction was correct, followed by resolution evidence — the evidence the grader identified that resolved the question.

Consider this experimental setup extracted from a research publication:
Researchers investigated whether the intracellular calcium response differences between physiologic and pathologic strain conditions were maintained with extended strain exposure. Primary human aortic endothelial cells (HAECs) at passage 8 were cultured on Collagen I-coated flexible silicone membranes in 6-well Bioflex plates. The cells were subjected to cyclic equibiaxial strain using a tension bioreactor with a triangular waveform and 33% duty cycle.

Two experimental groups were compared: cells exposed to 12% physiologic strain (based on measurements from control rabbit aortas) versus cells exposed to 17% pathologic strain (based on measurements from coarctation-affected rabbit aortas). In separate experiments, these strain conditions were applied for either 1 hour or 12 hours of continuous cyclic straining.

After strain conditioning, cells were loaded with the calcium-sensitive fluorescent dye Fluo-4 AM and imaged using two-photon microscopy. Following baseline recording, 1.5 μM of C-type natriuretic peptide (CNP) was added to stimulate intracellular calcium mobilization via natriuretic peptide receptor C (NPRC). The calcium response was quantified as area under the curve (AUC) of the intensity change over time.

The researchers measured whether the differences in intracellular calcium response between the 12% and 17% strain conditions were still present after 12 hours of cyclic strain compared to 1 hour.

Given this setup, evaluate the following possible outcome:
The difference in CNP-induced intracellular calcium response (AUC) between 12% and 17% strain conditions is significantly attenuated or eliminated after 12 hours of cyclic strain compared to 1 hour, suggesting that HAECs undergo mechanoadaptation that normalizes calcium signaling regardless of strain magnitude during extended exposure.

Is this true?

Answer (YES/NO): NO